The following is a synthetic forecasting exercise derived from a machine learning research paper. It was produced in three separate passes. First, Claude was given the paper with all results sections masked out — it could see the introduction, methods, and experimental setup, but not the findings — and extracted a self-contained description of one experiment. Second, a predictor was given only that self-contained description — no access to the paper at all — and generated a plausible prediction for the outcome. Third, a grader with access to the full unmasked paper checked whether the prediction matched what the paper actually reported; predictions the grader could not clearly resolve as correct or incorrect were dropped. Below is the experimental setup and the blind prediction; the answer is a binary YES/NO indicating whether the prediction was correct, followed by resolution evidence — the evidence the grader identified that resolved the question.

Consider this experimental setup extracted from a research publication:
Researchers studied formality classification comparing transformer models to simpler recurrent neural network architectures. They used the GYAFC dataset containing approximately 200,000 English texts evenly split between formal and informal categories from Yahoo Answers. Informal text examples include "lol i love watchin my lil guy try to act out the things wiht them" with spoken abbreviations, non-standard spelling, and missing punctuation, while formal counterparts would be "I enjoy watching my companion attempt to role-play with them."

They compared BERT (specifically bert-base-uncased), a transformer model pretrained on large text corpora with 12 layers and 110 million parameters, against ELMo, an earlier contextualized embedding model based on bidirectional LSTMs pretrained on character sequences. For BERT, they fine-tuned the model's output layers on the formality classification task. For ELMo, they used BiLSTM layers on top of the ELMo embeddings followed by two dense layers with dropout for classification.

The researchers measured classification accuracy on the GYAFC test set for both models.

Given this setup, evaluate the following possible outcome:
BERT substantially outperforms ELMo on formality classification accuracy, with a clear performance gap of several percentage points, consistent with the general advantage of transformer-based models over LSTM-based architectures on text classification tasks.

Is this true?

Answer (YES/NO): NO